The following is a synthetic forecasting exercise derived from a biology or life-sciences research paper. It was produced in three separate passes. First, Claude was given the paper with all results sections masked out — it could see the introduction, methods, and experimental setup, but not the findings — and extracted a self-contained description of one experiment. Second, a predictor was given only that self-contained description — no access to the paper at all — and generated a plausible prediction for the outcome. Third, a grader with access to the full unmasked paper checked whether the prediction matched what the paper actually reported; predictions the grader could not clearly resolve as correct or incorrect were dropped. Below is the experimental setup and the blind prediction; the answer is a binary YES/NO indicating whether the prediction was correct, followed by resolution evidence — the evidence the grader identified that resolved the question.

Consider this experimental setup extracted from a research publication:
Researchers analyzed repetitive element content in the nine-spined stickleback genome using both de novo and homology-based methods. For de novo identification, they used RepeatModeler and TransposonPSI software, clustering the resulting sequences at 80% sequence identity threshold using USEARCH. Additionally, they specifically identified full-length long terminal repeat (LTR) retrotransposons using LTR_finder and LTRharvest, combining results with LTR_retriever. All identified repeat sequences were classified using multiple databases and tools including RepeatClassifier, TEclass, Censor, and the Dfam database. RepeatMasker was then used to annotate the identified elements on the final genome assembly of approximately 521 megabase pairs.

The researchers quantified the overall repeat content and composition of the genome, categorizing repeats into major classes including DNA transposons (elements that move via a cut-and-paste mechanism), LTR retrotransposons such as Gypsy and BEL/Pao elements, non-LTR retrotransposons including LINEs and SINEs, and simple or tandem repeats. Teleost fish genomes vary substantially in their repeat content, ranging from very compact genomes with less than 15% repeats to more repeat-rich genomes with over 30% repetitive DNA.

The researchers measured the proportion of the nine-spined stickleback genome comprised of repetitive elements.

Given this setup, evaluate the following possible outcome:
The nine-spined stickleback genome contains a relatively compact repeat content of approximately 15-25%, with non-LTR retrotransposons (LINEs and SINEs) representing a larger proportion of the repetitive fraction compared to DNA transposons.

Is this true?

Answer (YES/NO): NO